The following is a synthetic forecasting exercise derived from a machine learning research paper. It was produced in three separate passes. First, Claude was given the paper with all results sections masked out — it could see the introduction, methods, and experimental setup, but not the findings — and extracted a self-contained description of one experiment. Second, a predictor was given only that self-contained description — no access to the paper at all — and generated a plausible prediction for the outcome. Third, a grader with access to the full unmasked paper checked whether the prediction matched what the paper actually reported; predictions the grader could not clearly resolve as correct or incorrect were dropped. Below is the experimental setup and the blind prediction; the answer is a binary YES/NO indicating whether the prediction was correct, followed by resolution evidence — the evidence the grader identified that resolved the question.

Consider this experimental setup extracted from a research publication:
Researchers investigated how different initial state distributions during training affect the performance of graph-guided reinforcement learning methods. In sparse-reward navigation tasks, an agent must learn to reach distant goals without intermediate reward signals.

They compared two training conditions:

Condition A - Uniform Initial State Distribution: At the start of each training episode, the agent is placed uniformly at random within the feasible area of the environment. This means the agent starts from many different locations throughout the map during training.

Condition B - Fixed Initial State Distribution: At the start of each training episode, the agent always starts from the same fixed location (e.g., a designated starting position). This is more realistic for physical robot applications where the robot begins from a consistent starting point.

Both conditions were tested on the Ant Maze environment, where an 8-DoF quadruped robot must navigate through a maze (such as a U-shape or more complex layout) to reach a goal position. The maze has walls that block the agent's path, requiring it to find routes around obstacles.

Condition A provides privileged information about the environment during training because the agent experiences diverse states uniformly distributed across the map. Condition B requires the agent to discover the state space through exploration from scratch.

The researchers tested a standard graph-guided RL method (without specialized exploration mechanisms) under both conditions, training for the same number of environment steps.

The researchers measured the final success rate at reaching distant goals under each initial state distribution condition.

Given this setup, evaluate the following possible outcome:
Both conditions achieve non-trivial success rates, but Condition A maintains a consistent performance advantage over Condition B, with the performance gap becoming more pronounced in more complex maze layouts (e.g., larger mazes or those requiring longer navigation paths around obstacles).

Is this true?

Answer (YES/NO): NO